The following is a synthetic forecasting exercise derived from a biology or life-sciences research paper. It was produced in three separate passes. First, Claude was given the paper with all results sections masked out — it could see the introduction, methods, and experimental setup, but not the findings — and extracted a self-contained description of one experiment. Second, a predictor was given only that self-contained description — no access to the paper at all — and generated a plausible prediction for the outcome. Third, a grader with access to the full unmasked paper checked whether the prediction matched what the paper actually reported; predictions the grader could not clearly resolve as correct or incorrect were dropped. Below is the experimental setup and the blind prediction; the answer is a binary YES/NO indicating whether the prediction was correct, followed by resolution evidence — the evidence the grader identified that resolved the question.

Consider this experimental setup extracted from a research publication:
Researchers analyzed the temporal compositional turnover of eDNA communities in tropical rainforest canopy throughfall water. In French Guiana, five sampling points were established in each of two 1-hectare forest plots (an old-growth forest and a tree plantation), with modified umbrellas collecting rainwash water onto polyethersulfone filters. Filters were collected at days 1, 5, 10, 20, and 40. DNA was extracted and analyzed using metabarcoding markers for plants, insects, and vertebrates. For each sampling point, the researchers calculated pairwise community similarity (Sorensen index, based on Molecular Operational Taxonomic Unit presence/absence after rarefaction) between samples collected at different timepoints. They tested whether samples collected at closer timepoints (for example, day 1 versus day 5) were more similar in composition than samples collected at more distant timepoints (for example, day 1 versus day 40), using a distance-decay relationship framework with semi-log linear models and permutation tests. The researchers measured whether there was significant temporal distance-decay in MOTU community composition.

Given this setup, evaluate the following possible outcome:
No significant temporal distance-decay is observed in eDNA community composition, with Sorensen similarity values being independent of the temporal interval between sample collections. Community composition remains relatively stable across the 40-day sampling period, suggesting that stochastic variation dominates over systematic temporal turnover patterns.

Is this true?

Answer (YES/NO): NO